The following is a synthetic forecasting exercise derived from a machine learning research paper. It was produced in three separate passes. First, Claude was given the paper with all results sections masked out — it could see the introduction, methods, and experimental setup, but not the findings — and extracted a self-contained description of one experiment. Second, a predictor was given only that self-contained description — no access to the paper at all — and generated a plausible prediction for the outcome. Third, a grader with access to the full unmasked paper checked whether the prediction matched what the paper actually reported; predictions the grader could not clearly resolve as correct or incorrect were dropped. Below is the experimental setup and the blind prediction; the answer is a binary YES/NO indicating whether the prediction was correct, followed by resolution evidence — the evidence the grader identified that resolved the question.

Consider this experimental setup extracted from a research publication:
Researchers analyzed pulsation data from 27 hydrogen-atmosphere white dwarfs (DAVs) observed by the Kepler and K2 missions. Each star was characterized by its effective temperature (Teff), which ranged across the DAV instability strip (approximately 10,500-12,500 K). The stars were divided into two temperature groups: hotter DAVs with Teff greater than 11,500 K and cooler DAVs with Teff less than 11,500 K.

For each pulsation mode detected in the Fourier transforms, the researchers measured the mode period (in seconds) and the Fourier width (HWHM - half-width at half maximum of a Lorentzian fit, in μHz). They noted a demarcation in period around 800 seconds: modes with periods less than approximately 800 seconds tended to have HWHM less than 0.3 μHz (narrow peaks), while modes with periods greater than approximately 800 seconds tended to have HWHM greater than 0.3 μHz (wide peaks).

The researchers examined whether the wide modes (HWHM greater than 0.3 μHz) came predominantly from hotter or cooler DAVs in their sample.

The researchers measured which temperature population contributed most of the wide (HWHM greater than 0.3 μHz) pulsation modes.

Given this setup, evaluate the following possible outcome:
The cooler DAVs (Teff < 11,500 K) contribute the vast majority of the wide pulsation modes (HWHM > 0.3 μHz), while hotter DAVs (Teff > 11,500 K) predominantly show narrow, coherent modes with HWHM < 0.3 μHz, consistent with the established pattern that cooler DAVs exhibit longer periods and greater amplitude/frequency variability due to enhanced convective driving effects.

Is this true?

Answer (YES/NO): YES